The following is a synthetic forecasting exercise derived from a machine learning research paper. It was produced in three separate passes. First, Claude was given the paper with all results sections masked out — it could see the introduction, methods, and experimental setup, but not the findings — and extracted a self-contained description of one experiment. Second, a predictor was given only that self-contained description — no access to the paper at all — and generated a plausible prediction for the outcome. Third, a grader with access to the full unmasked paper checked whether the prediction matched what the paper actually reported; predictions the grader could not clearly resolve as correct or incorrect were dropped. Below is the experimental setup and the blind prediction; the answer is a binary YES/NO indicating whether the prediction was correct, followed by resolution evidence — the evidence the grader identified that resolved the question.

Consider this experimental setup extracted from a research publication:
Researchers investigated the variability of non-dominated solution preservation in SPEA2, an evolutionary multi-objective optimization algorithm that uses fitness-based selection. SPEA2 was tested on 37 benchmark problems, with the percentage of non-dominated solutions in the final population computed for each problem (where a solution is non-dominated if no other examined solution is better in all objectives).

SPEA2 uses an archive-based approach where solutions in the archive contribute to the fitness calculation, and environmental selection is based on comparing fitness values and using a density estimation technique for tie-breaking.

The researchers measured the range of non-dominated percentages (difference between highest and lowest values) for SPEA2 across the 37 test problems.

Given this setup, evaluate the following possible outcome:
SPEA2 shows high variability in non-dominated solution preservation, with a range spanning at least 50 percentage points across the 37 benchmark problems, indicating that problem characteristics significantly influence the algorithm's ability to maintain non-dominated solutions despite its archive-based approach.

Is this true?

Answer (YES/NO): YES